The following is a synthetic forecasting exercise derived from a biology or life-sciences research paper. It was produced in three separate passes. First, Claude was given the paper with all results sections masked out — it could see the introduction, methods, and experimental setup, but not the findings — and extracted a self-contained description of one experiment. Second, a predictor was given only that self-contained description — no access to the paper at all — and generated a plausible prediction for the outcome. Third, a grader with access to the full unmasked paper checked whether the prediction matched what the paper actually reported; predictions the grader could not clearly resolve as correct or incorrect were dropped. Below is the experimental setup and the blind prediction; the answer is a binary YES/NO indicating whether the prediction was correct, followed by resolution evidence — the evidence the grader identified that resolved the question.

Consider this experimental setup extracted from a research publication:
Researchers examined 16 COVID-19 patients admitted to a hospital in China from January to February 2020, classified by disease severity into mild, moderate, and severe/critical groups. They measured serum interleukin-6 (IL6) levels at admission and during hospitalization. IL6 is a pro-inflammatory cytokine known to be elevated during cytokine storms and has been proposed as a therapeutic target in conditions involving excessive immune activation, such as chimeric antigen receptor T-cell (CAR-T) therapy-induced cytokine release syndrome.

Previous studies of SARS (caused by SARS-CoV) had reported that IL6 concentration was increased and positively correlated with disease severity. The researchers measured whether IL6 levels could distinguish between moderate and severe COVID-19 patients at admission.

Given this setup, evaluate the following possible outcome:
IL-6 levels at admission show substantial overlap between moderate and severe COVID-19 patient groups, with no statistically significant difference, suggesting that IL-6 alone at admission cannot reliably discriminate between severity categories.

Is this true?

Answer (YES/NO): YES